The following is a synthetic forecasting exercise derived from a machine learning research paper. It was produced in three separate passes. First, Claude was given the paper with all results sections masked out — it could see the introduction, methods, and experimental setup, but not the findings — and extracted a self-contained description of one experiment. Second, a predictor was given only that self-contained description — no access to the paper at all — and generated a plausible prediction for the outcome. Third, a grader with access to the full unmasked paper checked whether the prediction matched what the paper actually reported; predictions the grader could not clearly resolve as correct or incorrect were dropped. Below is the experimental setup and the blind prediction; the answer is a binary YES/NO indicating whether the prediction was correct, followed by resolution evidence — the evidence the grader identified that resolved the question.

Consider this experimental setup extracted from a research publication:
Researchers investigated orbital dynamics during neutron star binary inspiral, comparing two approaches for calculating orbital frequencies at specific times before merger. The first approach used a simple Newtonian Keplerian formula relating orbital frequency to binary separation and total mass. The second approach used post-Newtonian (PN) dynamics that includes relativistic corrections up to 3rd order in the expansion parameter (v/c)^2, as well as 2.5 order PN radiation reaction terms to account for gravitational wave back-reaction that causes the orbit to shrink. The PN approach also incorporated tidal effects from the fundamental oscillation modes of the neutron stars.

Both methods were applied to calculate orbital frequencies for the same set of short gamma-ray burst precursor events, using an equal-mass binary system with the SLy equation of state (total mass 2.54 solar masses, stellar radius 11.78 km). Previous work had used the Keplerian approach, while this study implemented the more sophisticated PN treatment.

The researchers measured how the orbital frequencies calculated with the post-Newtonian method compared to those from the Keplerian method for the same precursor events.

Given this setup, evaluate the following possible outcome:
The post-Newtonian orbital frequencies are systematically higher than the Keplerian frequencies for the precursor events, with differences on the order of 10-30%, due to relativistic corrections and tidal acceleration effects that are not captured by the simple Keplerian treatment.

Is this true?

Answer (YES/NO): NO